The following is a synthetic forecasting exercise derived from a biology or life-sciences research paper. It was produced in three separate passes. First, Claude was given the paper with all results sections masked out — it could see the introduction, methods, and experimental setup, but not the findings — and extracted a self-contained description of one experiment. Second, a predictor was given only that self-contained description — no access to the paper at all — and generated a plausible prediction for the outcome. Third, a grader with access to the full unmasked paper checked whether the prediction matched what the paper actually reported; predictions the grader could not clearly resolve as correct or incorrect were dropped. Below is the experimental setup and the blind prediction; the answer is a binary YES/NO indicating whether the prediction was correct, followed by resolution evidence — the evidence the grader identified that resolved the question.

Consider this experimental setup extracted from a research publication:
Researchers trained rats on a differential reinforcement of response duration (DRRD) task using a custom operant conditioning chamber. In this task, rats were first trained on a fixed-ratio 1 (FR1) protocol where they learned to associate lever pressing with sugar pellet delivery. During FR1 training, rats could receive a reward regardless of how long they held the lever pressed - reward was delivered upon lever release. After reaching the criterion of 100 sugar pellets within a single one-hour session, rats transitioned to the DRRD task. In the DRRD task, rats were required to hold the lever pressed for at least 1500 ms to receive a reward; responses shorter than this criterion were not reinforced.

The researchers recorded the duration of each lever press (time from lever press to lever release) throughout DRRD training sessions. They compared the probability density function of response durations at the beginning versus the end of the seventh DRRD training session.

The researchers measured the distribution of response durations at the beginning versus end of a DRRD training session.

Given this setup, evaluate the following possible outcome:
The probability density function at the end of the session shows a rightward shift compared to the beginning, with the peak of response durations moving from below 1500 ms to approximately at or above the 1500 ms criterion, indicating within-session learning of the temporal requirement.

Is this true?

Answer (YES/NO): NO